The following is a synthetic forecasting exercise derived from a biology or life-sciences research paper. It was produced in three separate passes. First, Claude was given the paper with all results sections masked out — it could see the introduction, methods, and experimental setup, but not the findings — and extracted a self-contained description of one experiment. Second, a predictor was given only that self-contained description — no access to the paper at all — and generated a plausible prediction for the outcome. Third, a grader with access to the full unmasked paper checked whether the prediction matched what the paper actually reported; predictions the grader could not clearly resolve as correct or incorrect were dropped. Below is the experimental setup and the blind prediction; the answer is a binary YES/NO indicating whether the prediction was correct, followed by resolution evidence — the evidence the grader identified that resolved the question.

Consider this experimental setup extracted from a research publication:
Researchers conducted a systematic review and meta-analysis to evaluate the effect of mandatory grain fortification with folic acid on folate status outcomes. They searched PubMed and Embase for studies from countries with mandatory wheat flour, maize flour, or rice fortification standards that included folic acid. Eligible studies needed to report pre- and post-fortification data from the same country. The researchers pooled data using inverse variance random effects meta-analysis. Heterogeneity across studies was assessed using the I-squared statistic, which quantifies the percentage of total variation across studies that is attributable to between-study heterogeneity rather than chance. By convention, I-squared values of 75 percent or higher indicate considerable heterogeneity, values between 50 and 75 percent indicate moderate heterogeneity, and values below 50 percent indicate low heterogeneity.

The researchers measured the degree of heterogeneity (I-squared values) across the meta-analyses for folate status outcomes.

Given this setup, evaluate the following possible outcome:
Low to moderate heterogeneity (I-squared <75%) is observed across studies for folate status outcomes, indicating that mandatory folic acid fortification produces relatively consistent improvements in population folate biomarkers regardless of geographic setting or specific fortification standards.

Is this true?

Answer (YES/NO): NO